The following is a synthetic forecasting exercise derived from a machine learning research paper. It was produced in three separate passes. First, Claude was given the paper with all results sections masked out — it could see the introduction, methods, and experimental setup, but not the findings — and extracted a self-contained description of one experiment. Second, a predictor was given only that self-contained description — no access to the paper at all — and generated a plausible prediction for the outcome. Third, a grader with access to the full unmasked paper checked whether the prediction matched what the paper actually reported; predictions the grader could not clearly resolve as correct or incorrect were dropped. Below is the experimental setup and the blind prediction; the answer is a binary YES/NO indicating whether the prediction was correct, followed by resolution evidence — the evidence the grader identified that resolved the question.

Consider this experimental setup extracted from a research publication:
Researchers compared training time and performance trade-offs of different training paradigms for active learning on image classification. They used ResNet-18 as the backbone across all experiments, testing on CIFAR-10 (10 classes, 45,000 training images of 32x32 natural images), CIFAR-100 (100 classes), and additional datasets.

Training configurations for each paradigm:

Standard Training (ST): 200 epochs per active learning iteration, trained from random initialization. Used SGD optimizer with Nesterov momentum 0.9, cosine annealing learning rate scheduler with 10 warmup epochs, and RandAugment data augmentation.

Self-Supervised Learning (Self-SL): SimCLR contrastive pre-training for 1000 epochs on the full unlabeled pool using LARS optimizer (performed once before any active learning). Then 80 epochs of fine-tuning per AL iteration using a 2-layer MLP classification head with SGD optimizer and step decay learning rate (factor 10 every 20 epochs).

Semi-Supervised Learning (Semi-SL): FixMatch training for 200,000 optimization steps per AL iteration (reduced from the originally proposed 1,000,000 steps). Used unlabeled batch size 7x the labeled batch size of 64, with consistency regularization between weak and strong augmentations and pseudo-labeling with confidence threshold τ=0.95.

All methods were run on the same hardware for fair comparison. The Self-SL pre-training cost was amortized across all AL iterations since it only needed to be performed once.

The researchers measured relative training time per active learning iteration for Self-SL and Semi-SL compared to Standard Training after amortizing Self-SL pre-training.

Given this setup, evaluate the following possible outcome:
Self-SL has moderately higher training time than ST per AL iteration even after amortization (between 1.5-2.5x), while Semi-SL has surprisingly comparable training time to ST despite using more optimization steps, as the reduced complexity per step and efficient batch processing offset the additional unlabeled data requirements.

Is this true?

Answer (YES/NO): NO